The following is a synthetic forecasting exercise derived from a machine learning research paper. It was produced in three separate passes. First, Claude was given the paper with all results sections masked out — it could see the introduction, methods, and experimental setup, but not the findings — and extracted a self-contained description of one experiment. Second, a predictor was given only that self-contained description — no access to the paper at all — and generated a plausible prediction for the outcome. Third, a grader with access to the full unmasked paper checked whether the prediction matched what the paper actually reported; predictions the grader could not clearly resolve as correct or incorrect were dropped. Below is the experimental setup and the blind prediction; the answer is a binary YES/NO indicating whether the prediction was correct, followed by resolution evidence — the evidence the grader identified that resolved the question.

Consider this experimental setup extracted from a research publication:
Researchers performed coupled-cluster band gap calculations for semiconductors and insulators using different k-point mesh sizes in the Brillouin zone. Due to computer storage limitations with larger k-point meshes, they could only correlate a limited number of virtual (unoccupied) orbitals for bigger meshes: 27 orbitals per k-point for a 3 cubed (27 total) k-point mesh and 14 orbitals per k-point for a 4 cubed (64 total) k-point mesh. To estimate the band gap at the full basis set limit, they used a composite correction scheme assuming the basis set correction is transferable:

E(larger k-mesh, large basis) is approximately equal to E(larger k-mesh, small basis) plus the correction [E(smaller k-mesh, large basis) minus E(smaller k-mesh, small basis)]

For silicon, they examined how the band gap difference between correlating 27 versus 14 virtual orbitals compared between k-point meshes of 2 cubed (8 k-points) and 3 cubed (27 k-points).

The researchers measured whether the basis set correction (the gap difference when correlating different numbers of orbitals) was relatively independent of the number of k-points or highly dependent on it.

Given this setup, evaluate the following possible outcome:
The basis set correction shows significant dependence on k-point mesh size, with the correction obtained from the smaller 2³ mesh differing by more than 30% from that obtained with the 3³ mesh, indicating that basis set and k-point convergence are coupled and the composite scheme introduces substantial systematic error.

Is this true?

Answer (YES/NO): NO